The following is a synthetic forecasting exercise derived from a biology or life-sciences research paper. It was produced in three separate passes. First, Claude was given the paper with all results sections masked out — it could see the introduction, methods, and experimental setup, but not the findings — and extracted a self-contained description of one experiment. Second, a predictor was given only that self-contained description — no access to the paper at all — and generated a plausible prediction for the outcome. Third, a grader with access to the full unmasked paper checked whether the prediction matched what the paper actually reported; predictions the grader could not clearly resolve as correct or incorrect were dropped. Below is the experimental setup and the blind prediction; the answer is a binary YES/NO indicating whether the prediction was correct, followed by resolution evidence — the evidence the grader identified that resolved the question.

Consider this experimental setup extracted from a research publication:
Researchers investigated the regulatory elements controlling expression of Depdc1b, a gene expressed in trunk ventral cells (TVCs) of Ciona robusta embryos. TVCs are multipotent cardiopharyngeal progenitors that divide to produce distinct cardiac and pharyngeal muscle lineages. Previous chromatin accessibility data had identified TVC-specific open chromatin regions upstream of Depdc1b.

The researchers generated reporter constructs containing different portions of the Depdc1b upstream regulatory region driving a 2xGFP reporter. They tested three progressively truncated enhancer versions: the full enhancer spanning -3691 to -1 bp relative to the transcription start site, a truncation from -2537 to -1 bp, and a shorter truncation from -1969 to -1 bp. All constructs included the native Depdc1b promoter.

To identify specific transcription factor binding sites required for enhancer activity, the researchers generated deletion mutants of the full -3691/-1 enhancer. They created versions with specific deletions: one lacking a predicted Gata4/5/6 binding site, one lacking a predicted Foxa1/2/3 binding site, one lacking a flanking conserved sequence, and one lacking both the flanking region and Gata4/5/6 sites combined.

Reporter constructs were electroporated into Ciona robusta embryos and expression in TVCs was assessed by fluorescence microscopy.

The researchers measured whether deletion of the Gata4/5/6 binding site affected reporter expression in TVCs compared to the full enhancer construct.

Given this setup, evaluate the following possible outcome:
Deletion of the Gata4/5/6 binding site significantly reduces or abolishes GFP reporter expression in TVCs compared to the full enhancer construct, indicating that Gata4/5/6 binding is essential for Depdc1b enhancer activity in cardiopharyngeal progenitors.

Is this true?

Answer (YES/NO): NO